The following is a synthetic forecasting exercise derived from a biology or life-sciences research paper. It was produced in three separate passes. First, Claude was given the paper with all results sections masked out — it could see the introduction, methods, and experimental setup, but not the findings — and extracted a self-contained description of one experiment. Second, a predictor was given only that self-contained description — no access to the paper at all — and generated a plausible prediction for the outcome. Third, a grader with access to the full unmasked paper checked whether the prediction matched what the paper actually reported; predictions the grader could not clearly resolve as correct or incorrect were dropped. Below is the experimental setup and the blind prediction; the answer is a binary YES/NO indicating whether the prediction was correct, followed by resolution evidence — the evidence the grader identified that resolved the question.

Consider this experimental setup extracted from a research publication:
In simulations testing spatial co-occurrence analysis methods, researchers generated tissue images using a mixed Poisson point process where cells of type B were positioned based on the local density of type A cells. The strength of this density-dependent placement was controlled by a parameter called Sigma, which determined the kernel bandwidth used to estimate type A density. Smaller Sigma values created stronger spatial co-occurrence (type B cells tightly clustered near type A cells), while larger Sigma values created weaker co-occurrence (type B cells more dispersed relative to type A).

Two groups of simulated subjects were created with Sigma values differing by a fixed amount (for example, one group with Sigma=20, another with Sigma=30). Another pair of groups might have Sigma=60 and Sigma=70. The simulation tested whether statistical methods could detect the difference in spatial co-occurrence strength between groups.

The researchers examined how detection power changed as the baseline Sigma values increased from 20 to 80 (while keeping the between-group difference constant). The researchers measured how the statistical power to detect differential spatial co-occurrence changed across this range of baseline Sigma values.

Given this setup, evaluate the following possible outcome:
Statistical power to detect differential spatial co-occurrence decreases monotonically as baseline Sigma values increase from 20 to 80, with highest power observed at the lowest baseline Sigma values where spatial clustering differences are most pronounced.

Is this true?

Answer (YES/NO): NO